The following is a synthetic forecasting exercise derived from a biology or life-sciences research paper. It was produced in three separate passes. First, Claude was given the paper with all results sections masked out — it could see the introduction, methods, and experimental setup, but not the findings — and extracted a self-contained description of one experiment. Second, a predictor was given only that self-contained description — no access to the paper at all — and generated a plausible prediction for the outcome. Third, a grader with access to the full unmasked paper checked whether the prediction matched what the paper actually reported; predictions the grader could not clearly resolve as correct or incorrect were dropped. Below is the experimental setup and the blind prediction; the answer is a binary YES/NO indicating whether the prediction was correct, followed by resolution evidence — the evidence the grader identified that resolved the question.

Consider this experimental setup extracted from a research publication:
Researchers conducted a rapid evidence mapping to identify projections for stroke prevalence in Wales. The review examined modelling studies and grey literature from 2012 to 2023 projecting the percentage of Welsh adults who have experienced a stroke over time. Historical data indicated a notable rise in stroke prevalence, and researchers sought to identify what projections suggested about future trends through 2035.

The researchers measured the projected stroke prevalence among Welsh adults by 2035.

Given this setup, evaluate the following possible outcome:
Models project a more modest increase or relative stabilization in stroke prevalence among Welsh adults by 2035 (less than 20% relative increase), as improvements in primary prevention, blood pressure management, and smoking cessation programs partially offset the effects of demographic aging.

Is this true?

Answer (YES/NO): NO